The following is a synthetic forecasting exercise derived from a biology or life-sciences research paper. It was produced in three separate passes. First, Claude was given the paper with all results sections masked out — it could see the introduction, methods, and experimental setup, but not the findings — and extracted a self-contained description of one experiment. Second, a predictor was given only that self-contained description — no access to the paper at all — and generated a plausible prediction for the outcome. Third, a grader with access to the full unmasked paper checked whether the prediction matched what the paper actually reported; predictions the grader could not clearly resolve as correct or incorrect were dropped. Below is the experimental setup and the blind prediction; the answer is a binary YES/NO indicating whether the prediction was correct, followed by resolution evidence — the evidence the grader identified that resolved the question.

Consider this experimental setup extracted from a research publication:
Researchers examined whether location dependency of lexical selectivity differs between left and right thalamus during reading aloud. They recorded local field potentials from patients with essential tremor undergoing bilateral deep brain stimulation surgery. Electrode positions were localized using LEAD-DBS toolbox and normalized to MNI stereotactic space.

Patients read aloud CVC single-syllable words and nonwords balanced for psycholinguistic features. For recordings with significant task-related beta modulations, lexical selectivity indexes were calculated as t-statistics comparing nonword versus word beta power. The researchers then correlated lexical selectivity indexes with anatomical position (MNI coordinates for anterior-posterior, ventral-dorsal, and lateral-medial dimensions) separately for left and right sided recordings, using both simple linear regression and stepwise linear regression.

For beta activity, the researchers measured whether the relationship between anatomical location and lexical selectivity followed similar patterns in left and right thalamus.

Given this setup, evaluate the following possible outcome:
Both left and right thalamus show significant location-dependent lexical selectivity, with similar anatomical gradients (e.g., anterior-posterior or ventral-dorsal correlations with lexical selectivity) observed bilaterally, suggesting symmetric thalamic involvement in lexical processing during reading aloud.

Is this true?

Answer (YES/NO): NO